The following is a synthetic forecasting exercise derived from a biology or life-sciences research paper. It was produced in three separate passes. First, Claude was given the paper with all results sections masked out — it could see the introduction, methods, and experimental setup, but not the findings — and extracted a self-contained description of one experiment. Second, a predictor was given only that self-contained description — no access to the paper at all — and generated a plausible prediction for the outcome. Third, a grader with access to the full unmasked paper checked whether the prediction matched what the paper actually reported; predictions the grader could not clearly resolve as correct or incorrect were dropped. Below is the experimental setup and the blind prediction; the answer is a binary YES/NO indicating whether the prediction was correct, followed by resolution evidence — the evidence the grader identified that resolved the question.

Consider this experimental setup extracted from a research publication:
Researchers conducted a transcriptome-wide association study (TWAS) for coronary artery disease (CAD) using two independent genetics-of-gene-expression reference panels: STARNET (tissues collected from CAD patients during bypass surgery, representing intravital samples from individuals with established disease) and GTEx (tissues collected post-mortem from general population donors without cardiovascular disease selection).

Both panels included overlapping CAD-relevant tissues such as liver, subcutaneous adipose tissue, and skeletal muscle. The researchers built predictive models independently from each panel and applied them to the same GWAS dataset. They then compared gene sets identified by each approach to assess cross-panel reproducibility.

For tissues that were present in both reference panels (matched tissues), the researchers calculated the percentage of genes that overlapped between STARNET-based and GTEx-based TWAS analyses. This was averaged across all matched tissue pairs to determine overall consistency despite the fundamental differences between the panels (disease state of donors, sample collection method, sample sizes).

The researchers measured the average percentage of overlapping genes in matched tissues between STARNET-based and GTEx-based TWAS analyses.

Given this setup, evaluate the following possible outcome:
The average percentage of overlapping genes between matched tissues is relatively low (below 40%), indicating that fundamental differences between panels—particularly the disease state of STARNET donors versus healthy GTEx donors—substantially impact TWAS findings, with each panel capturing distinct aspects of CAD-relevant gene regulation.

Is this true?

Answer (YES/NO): NO